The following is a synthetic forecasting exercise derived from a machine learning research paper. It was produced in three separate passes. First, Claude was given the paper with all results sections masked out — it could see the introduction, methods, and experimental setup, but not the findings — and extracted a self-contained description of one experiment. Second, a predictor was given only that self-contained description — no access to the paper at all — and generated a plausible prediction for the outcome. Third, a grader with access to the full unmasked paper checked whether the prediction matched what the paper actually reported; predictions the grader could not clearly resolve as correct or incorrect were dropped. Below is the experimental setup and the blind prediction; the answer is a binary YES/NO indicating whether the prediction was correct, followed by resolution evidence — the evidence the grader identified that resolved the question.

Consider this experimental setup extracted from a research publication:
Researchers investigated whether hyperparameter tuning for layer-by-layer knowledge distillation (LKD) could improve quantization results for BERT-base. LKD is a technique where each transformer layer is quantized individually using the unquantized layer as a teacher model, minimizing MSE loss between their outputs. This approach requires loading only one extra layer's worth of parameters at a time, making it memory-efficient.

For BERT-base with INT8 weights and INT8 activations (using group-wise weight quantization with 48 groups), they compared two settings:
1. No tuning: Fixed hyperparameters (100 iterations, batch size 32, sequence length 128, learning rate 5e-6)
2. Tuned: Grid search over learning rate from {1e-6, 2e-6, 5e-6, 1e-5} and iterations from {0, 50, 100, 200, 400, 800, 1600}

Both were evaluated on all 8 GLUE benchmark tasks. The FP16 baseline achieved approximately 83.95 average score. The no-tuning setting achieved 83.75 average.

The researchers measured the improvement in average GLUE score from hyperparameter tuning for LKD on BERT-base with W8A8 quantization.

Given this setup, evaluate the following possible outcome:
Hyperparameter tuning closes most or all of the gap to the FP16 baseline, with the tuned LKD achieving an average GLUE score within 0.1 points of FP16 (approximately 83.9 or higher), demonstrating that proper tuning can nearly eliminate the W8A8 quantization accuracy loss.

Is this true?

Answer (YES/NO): NO